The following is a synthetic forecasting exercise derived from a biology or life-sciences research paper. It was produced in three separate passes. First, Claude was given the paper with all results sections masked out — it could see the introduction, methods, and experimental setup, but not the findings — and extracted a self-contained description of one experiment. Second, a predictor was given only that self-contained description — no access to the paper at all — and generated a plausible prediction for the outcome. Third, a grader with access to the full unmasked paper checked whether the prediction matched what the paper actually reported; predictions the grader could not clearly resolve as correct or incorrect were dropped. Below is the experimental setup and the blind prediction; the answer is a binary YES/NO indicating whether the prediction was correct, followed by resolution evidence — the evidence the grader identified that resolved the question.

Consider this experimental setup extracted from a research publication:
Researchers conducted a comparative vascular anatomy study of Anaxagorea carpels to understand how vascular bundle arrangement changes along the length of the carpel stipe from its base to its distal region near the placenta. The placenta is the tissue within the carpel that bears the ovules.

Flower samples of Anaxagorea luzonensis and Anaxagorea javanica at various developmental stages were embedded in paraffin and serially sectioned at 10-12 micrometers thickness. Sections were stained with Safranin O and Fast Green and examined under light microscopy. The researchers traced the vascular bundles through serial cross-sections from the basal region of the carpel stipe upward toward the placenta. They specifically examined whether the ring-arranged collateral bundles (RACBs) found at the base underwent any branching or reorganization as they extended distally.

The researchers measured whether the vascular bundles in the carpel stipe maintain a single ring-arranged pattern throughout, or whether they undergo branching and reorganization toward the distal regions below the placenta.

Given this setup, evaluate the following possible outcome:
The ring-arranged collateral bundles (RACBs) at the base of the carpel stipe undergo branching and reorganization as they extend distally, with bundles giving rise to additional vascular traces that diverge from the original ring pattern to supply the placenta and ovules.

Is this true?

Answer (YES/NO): YES